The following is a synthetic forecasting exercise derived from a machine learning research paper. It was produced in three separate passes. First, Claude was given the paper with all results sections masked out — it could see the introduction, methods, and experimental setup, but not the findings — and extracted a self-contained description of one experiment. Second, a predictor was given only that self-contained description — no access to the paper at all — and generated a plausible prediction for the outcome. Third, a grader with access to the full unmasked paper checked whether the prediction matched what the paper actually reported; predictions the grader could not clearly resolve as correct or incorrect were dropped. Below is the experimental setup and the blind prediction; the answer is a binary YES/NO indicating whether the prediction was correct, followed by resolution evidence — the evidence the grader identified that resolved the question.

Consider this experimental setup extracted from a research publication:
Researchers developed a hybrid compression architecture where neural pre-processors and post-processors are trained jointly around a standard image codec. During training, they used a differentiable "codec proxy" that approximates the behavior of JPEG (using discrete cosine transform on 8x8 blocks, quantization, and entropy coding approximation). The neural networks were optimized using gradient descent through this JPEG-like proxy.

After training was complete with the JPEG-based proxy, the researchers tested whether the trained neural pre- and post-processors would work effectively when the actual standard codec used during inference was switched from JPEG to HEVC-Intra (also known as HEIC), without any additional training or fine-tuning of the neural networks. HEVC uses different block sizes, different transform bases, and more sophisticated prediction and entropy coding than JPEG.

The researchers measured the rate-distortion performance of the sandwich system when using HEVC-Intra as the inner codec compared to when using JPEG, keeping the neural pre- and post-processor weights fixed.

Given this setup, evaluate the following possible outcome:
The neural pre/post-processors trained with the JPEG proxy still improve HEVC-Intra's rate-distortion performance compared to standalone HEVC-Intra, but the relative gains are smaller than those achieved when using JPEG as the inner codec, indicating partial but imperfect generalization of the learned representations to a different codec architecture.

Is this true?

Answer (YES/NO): NO